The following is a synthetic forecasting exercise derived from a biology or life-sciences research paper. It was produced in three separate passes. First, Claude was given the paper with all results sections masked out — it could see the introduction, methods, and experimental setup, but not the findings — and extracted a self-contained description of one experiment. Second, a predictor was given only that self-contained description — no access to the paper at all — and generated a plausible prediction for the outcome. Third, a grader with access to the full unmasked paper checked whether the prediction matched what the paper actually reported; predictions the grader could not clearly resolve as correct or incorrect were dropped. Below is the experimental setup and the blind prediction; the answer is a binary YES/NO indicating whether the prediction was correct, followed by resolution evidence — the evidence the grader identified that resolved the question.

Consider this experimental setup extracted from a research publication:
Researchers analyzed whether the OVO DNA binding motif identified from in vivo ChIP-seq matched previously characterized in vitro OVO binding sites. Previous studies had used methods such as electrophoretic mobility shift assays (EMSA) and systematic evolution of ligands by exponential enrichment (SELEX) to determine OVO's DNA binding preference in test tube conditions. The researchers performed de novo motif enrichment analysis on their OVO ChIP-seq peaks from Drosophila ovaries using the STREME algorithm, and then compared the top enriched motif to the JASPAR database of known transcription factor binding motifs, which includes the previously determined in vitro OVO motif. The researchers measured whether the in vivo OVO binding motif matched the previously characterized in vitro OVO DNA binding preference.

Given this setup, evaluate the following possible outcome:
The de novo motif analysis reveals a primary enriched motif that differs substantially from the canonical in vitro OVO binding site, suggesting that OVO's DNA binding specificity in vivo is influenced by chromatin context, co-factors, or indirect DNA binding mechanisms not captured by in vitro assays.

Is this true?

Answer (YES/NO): NO